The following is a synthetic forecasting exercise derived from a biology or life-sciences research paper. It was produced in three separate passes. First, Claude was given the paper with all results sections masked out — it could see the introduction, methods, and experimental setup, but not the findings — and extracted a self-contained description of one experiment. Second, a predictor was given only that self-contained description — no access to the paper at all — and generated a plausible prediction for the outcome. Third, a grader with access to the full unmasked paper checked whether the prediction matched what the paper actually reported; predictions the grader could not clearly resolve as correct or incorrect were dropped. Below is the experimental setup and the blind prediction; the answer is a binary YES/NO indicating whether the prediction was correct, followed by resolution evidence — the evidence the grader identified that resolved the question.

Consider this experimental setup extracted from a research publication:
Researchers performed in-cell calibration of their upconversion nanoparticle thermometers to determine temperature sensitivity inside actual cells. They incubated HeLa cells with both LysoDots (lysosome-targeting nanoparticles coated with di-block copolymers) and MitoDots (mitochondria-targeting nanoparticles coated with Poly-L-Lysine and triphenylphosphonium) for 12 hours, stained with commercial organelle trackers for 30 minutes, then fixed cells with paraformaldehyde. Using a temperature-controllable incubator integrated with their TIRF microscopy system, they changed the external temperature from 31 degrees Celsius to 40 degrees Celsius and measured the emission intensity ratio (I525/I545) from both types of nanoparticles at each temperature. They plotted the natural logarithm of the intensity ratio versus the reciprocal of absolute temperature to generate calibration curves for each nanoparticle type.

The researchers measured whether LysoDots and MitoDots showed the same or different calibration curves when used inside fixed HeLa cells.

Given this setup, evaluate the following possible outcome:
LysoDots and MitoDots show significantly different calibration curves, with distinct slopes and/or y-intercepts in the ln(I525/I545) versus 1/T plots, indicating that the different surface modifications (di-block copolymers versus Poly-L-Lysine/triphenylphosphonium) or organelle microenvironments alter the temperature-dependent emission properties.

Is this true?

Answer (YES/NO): NO